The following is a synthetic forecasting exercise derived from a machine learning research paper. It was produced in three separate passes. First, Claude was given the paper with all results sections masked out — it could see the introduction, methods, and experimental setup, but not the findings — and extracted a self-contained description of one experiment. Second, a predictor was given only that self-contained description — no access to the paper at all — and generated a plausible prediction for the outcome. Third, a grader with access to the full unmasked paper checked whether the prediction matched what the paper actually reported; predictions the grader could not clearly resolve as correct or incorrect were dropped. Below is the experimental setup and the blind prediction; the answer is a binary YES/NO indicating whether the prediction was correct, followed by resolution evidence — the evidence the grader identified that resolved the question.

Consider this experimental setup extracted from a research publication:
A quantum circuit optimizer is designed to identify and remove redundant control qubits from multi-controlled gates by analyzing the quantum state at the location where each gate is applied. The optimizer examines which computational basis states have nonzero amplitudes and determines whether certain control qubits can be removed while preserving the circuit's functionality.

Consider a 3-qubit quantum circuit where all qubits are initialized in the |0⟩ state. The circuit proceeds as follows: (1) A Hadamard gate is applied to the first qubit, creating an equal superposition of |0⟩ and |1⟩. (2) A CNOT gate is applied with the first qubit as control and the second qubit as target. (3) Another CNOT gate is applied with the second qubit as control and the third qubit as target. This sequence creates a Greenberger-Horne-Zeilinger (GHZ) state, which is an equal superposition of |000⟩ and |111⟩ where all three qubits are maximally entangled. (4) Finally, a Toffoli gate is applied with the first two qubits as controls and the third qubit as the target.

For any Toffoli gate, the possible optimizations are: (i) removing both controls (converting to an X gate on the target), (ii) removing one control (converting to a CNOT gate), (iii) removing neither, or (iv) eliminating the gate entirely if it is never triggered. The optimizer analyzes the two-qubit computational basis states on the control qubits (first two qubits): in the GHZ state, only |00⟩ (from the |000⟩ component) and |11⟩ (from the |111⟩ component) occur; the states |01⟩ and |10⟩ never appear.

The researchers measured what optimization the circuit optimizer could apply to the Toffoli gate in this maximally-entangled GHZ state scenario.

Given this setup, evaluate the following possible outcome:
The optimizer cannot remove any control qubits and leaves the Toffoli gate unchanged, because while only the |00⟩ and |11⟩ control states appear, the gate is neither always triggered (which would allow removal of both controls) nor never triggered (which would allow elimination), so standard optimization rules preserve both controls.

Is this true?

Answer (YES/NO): NO